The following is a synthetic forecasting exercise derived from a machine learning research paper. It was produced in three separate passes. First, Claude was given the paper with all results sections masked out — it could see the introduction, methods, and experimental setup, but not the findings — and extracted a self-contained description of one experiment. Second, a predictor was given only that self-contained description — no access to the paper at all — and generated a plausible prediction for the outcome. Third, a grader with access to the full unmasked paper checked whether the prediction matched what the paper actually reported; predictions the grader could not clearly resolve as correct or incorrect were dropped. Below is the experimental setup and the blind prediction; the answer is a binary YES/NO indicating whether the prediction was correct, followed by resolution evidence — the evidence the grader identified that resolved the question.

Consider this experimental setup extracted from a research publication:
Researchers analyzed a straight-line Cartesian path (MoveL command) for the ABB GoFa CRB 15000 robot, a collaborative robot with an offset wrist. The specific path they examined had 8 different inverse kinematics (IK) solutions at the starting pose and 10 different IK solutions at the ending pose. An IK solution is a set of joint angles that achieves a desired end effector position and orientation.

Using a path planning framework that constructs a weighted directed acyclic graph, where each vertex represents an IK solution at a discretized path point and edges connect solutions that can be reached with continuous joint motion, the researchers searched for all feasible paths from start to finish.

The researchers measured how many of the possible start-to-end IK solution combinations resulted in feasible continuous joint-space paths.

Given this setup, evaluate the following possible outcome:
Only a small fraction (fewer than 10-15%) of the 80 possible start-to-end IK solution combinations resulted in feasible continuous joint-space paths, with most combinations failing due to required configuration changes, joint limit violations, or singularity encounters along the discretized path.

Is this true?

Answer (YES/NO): YES